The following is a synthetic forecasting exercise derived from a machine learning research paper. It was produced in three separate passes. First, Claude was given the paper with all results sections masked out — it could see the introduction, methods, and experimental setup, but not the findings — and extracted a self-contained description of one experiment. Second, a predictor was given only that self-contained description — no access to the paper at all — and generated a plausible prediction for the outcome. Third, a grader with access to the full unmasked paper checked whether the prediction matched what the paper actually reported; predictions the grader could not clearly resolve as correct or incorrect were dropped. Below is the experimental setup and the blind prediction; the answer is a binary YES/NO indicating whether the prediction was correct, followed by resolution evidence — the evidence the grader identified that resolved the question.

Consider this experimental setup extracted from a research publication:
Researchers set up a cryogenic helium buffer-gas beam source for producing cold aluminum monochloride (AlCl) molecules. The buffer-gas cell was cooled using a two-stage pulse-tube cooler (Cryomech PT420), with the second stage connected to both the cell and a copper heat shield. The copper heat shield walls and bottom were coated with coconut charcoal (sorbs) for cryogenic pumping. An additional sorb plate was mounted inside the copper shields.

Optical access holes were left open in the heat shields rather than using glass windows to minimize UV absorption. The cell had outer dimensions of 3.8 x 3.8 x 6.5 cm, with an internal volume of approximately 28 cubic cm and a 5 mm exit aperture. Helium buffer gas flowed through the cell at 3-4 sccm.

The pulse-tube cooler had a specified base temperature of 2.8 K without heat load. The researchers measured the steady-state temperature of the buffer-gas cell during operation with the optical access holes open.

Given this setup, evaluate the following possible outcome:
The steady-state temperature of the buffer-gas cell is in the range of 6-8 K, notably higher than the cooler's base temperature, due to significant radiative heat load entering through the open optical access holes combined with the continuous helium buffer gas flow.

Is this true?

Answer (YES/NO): NO